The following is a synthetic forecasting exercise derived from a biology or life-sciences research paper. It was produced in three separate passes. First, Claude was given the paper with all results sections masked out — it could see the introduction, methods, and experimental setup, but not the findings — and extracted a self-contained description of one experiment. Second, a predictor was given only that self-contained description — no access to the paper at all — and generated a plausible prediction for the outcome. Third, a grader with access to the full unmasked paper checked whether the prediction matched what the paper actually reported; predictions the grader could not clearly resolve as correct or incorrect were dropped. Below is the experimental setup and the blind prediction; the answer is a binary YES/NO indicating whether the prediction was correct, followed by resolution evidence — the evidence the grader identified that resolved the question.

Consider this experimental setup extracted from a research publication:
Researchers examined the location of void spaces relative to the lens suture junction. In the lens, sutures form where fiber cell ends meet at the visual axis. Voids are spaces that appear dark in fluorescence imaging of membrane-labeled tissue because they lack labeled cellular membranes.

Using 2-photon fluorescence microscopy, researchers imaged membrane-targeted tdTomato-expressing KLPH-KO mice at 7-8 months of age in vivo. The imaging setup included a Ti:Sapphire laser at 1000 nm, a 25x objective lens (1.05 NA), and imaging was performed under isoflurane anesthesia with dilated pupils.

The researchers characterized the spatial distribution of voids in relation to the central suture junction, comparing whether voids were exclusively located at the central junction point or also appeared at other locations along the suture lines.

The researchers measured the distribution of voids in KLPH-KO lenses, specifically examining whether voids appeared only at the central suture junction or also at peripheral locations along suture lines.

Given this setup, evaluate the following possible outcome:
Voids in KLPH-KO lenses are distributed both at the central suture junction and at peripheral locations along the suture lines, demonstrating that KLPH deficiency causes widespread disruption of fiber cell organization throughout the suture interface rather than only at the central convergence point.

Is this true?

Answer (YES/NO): YES